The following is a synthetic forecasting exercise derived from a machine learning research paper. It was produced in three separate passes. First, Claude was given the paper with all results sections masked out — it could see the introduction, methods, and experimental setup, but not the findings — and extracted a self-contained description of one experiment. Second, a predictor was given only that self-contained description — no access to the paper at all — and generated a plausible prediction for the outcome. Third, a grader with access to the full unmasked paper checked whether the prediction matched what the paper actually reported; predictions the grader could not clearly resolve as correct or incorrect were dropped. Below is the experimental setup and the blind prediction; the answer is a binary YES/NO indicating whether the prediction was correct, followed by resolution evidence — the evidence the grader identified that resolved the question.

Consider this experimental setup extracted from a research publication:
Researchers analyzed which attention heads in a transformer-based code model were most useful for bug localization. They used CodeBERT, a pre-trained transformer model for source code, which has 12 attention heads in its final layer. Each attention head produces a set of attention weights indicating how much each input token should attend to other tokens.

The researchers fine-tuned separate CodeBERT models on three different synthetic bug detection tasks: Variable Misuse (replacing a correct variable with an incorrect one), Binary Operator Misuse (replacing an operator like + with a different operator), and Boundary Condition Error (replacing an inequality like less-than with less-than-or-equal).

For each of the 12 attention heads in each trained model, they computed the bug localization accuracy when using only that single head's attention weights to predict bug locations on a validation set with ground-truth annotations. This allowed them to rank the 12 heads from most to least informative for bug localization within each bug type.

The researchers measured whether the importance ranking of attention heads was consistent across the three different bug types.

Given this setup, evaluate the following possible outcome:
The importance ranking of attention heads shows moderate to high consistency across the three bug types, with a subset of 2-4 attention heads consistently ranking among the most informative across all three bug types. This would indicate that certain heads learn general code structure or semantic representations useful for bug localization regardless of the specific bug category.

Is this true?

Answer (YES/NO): NO